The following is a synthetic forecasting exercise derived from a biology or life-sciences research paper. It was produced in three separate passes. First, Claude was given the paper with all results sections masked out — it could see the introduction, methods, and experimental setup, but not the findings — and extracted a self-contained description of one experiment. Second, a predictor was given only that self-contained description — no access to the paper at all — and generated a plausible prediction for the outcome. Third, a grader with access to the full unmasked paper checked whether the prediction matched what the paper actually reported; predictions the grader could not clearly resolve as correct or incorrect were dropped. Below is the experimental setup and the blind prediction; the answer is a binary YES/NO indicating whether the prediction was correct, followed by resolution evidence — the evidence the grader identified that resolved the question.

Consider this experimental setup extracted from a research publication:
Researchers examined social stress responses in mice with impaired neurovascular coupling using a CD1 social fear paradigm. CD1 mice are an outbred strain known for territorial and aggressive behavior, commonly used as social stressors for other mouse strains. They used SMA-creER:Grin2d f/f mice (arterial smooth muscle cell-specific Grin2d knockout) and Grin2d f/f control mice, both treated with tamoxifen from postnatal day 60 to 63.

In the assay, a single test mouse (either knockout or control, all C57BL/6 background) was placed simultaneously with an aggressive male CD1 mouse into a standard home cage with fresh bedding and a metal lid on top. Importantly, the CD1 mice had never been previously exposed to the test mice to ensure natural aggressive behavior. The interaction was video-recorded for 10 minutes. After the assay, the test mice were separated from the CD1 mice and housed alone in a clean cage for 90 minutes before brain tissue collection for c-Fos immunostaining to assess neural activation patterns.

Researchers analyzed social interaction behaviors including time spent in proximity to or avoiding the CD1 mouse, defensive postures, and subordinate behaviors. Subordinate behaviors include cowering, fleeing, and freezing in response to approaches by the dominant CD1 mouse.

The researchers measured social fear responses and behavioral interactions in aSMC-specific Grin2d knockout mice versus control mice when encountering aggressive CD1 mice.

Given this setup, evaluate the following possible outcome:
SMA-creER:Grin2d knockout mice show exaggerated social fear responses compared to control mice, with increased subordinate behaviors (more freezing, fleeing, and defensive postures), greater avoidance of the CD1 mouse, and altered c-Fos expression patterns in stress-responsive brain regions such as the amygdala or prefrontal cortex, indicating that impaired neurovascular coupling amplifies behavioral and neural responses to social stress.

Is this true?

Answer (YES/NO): NO